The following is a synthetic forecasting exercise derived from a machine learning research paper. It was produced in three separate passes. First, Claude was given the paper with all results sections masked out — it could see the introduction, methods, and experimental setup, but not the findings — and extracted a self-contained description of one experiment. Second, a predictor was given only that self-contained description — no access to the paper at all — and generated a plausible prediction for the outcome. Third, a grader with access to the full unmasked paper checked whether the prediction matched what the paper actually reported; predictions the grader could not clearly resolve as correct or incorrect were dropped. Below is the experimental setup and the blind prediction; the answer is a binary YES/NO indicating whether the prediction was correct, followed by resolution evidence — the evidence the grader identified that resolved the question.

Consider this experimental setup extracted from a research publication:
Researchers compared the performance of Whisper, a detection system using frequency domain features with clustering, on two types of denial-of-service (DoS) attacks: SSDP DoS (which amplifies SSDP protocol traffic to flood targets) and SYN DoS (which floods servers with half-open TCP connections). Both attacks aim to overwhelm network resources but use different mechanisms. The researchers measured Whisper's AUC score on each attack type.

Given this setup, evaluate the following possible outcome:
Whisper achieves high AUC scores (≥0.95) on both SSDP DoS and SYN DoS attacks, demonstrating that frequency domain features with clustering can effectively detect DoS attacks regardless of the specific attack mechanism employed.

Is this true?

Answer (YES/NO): NO